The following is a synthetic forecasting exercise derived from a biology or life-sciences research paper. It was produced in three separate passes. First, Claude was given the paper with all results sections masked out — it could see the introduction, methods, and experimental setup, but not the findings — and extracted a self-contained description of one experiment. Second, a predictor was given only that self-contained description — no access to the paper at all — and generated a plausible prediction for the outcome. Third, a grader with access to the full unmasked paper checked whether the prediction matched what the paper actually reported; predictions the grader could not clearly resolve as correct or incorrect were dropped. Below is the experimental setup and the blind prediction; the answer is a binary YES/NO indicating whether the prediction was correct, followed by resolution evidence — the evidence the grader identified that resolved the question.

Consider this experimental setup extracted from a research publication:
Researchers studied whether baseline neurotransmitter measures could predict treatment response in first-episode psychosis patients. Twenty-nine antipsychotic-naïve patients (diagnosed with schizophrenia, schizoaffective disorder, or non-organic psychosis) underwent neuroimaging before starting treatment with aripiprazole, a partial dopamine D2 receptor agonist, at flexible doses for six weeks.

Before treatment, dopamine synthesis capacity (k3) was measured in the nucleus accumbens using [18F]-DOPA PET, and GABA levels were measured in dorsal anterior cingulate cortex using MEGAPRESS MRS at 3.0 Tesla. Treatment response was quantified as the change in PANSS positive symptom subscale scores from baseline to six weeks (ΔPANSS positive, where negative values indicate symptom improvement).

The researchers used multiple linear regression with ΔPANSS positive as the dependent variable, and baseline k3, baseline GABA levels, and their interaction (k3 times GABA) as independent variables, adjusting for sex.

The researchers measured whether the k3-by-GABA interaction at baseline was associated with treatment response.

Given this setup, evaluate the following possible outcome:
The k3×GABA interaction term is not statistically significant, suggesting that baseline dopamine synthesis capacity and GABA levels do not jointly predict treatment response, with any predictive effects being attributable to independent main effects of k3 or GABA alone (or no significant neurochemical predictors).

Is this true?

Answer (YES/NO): NO